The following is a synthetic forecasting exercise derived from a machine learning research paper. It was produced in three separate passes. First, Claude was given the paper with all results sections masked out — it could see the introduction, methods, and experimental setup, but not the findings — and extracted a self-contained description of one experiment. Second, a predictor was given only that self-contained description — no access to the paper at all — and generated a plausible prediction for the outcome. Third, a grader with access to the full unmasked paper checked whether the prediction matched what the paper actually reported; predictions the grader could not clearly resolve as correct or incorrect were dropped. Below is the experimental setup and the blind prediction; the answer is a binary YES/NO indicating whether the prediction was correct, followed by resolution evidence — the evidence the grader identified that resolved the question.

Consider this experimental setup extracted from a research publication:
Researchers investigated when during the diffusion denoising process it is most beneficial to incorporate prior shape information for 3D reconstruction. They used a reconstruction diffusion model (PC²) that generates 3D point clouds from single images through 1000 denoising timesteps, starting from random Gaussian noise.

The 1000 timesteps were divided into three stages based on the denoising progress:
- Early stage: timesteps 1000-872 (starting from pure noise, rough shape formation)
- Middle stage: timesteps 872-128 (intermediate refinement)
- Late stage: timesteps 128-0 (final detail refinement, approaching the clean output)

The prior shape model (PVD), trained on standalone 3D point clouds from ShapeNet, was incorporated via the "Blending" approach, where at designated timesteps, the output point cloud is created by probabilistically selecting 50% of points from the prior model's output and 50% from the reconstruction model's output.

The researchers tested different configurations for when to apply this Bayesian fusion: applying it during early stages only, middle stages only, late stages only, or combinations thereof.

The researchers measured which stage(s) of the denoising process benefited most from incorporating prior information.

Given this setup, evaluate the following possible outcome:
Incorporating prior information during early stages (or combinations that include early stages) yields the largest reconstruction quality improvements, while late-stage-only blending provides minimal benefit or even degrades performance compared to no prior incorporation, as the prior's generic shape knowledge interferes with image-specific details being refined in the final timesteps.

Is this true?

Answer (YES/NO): NO